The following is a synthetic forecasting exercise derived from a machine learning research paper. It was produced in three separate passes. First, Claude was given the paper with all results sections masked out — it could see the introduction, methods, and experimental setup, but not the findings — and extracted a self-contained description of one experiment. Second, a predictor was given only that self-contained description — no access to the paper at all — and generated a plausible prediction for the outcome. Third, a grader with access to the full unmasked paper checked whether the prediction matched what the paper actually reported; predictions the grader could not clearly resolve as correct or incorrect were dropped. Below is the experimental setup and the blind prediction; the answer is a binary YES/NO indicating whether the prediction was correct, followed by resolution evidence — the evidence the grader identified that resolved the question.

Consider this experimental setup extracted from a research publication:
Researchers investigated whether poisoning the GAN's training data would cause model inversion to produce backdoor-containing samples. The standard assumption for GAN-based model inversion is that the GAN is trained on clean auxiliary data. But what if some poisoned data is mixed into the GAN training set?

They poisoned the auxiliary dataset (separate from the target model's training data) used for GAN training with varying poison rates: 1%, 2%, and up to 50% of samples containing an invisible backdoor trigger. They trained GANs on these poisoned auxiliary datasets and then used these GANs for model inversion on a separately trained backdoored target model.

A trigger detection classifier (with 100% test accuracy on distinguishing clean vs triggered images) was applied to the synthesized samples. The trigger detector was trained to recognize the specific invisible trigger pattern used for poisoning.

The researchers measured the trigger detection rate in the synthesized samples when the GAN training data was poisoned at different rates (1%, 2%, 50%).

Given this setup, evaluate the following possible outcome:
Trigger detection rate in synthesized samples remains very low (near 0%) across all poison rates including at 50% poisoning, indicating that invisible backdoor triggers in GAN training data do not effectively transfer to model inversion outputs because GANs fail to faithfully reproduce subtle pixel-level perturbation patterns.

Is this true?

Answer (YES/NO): YES